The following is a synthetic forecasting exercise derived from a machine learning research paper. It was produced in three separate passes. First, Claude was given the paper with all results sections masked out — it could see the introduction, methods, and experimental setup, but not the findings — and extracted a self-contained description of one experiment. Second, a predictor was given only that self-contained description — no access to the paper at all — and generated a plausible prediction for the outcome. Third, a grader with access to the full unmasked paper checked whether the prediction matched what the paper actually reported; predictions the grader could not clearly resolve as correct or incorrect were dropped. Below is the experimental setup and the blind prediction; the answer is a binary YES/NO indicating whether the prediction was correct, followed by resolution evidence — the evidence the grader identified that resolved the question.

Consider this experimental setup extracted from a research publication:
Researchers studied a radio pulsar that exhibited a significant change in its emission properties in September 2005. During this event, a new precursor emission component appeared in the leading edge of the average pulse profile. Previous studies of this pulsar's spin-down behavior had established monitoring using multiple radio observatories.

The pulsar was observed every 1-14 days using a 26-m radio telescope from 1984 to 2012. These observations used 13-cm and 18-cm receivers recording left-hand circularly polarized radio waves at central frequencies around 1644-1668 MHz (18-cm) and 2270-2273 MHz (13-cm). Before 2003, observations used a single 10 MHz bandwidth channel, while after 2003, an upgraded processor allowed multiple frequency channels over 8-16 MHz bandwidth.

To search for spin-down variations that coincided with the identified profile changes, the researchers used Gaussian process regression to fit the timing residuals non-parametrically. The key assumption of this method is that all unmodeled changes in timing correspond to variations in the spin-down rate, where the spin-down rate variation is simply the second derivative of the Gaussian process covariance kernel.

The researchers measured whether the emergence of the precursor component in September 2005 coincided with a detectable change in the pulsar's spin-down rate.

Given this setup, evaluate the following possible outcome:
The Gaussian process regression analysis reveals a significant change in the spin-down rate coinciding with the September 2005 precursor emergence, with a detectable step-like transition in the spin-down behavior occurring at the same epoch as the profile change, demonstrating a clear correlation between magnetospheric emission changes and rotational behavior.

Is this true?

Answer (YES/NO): YES